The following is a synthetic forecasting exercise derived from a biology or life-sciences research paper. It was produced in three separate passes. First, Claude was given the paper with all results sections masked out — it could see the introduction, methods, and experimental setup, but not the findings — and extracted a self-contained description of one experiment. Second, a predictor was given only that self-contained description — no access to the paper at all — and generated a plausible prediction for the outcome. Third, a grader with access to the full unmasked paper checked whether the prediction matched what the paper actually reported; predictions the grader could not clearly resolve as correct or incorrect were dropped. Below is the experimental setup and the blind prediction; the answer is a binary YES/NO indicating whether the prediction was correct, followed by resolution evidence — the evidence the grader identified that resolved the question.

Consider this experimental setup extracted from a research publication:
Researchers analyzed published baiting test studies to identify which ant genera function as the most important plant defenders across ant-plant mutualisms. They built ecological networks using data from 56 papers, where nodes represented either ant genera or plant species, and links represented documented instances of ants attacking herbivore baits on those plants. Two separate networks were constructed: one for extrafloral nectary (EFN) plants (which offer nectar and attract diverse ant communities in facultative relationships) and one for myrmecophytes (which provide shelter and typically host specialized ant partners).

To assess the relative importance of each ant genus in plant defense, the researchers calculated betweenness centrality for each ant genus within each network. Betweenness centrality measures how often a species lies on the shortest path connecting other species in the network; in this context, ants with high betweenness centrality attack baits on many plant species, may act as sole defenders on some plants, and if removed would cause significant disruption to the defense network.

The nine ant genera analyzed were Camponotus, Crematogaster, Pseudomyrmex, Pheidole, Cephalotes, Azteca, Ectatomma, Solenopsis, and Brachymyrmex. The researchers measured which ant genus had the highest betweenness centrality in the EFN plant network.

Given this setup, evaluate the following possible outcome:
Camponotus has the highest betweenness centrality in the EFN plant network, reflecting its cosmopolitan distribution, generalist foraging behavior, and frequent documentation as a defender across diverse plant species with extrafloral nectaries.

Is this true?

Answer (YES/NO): YES